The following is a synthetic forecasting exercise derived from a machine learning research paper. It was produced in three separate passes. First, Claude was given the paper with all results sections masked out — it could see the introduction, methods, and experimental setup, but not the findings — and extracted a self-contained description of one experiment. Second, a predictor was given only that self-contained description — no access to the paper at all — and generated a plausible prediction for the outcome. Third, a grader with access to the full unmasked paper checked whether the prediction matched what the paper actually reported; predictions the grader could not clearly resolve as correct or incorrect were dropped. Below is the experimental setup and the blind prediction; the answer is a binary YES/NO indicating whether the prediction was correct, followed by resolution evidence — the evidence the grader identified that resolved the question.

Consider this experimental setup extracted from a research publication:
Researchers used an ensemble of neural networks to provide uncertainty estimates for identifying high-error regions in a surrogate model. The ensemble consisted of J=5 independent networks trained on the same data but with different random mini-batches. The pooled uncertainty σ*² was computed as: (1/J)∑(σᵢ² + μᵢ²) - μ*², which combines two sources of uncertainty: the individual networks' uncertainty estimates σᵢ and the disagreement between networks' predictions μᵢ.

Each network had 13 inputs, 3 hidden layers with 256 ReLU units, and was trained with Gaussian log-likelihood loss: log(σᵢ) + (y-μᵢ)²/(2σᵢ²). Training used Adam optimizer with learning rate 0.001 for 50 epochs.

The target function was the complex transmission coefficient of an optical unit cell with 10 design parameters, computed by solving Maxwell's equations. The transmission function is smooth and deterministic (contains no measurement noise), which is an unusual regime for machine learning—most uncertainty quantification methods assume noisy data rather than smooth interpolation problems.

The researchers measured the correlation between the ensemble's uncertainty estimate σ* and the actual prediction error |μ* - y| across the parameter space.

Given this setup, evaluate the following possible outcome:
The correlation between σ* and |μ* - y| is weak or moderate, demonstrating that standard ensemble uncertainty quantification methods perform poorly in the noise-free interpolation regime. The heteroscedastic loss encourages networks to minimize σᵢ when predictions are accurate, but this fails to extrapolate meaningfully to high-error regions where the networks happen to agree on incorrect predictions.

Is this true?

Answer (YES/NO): NO